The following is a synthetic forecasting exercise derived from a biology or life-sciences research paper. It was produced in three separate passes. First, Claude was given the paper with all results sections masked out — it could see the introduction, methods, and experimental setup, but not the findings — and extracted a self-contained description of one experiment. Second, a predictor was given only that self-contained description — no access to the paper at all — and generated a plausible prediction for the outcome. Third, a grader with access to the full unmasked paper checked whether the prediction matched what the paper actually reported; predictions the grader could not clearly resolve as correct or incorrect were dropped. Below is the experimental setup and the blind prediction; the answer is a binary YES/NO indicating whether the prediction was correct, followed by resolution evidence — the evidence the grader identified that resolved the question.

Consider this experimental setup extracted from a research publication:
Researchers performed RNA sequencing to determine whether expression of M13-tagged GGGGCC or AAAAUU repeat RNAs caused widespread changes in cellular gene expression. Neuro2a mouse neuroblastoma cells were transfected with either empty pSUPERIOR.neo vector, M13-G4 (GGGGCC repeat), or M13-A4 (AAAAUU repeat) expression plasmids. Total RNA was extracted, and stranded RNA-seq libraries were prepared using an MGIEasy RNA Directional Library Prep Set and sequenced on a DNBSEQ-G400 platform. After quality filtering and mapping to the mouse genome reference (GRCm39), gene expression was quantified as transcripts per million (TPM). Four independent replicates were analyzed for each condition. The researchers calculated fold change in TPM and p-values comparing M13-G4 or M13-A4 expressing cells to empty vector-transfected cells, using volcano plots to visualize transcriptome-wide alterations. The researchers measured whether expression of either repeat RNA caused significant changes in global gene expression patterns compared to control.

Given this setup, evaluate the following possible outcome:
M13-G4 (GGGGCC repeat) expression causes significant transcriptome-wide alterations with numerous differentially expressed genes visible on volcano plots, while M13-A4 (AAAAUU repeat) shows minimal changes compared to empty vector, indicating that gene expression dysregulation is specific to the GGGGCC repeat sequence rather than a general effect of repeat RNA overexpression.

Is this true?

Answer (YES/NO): NO